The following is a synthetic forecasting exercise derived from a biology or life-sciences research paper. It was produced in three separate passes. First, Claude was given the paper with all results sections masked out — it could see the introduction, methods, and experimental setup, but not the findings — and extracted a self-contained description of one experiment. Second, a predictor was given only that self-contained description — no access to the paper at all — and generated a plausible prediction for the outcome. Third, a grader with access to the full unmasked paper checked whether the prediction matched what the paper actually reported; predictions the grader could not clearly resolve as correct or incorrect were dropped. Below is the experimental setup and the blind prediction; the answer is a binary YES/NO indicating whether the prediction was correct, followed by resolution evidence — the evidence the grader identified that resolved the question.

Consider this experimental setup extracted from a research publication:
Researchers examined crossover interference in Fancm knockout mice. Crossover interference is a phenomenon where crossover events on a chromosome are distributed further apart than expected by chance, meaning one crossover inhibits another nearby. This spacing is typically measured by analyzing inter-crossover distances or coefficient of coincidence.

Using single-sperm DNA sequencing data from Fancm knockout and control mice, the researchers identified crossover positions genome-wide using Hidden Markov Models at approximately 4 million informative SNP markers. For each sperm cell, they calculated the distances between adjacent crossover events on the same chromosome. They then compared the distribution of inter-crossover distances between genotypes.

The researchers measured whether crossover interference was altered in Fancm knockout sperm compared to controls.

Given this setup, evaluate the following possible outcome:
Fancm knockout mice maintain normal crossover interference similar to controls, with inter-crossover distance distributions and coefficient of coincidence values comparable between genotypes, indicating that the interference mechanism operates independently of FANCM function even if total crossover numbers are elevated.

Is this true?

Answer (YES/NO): NO